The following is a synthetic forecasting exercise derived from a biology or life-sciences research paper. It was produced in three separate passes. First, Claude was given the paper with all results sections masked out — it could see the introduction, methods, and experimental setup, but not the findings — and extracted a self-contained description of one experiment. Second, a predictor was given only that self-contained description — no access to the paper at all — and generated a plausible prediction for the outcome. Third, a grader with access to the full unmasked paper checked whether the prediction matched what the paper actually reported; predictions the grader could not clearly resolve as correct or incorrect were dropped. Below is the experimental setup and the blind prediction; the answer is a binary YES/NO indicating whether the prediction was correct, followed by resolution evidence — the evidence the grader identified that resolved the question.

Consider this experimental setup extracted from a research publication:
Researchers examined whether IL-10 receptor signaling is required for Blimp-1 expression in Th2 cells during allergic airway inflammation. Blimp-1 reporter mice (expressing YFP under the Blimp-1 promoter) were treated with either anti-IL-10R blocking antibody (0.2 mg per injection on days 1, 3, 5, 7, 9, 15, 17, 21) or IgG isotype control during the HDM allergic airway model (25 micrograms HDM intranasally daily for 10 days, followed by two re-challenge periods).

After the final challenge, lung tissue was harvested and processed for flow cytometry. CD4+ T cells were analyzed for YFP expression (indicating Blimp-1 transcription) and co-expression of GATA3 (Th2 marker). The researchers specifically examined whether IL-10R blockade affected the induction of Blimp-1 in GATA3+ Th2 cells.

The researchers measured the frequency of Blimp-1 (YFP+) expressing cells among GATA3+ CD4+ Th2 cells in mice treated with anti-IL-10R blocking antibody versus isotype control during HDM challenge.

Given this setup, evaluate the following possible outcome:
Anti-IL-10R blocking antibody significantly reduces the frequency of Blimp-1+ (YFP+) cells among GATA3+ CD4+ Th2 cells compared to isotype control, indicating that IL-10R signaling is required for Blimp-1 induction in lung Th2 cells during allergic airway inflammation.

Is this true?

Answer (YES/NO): YES